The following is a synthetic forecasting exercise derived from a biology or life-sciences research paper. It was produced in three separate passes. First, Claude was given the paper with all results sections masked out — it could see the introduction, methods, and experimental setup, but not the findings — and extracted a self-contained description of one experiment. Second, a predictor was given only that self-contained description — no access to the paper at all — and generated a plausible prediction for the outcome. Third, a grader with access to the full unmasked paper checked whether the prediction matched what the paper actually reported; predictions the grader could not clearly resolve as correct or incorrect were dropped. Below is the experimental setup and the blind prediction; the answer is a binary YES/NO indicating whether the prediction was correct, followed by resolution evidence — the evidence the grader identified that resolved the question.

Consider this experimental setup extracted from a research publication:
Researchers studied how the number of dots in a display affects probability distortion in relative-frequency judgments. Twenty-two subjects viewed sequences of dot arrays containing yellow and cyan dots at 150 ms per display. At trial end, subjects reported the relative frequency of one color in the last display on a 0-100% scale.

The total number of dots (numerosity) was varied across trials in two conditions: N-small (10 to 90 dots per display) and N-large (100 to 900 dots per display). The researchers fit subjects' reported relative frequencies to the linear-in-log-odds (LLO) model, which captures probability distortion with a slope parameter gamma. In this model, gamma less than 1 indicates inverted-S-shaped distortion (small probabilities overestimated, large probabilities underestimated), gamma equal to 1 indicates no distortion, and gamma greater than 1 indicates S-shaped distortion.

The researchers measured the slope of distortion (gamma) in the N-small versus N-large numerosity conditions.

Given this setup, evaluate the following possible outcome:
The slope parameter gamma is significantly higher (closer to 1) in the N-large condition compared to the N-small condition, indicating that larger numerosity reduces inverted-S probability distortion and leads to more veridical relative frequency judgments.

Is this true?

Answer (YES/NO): YES